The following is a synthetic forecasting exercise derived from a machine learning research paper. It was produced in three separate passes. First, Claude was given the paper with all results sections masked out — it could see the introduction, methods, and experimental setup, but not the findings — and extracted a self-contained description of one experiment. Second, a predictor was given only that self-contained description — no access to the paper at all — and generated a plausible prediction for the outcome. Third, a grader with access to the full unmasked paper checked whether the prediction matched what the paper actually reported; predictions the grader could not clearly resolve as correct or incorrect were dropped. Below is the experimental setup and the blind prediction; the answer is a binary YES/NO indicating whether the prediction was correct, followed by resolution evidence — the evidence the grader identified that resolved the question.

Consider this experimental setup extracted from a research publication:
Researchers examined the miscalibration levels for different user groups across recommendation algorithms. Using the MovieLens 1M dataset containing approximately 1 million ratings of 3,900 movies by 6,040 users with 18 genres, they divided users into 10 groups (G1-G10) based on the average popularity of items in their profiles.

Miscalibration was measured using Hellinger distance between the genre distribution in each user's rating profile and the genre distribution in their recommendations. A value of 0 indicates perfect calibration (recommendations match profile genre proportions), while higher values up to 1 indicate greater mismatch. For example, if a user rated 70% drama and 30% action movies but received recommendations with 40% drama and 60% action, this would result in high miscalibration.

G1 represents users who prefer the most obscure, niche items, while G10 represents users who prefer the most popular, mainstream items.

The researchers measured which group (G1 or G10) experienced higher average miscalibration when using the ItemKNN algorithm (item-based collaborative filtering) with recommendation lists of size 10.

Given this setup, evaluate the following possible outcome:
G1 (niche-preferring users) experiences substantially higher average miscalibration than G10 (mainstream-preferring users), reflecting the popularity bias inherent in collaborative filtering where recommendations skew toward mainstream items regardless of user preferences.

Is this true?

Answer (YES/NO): YES